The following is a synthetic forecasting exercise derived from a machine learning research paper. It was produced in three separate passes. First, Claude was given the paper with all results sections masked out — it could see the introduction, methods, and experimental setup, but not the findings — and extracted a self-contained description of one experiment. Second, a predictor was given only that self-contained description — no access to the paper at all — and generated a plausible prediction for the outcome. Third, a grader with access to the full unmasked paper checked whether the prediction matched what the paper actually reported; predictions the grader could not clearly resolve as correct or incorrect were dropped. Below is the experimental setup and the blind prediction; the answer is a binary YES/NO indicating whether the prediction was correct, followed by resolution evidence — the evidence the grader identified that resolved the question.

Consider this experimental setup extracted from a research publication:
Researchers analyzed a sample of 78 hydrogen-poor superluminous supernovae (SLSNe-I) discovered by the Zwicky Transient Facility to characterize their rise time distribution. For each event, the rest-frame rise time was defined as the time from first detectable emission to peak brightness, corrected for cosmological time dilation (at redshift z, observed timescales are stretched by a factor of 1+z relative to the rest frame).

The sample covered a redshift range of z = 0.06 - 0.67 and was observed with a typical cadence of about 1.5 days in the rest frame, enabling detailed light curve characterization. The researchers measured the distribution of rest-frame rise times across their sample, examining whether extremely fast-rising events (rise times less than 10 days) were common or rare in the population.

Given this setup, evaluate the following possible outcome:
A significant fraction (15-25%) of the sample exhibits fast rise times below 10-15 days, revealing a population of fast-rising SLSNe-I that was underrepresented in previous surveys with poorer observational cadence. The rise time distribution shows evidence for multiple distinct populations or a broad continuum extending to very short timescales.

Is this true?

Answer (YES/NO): YES